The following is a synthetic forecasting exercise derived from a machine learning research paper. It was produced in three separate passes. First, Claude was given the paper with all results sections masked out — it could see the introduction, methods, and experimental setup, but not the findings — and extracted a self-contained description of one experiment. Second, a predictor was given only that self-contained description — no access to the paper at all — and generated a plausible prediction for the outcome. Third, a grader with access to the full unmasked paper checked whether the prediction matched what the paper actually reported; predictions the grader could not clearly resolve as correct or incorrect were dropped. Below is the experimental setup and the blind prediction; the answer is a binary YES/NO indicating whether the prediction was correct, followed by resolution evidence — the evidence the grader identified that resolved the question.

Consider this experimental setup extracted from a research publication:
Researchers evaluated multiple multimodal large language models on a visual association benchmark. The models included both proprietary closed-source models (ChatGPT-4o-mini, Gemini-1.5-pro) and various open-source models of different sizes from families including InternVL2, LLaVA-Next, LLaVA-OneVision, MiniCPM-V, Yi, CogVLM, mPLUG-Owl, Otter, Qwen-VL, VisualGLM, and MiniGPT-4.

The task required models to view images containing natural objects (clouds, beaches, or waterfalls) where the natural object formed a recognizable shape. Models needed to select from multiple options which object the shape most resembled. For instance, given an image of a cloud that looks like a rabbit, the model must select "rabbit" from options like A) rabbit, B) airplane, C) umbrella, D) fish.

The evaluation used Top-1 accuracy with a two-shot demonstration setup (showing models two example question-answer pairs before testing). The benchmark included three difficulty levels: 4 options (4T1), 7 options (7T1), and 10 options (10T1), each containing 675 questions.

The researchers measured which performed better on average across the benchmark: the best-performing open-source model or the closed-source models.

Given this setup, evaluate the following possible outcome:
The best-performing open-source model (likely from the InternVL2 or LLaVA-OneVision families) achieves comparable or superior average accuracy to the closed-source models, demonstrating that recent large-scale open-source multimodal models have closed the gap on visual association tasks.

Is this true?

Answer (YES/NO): YES